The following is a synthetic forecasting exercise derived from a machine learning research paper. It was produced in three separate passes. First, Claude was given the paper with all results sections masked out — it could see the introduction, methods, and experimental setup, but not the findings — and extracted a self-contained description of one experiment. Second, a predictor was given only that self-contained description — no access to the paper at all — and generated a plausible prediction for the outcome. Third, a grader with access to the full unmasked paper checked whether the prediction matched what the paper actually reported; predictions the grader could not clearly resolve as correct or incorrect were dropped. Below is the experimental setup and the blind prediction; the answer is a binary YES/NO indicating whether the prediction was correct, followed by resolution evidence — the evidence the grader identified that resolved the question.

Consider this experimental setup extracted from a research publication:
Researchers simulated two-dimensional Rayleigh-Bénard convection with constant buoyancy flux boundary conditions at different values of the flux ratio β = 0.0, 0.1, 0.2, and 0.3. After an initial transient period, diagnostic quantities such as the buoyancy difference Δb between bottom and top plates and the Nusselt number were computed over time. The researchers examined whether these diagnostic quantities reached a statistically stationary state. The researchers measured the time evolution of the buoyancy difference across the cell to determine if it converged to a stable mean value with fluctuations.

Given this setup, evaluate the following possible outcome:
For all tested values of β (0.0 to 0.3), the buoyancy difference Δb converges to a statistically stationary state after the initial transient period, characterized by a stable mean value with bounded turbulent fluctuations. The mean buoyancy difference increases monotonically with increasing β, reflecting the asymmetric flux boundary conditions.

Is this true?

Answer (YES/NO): NO